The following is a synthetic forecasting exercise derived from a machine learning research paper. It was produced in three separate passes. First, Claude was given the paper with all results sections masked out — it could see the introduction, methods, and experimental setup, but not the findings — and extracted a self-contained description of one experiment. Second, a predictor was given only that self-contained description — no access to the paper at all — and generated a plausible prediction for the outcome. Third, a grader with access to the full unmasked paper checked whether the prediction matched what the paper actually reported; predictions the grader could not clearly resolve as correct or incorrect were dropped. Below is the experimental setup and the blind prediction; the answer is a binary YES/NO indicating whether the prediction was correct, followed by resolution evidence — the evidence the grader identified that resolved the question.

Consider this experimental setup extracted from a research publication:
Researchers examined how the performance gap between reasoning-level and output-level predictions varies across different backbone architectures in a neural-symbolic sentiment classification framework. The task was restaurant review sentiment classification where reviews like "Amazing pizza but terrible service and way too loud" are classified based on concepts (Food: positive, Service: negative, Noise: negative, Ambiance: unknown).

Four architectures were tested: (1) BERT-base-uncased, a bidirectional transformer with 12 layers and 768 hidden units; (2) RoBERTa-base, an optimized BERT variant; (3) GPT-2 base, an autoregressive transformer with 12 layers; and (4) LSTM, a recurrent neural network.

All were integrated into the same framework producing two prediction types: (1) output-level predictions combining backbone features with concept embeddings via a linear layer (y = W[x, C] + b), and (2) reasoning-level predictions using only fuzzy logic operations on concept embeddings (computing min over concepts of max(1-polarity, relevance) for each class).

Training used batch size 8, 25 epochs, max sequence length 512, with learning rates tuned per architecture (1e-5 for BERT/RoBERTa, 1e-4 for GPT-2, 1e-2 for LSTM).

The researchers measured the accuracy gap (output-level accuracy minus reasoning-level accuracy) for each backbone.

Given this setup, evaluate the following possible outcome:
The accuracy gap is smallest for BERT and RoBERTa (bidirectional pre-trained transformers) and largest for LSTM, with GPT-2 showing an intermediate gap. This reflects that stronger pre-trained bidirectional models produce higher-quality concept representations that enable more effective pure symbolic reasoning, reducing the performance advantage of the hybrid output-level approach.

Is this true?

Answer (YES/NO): NO